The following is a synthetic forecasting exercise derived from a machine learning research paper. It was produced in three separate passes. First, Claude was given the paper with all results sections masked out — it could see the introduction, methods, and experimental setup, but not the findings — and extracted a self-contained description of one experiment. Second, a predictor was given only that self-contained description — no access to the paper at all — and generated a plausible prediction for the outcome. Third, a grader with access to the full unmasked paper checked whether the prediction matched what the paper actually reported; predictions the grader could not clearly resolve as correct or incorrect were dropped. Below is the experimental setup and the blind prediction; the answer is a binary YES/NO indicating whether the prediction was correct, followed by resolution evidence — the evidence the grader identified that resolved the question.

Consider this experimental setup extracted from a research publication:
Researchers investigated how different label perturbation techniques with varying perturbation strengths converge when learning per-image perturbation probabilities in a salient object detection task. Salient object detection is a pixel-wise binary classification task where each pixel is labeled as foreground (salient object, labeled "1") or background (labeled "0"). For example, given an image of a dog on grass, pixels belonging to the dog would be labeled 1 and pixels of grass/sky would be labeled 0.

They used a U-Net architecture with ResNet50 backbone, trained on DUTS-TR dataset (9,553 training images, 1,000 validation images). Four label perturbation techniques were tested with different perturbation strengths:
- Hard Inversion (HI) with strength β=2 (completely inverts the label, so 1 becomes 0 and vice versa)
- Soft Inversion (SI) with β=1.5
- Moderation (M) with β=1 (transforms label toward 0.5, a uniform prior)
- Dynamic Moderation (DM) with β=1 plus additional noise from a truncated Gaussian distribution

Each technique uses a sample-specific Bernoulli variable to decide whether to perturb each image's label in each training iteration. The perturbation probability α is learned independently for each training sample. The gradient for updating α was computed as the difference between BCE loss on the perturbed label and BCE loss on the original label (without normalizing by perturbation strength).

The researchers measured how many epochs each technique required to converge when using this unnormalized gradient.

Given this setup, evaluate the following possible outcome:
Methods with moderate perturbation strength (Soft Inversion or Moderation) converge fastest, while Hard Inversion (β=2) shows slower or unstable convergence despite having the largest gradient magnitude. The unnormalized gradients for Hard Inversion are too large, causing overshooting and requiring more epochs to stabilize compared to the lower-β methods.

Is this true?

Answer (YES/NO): NO